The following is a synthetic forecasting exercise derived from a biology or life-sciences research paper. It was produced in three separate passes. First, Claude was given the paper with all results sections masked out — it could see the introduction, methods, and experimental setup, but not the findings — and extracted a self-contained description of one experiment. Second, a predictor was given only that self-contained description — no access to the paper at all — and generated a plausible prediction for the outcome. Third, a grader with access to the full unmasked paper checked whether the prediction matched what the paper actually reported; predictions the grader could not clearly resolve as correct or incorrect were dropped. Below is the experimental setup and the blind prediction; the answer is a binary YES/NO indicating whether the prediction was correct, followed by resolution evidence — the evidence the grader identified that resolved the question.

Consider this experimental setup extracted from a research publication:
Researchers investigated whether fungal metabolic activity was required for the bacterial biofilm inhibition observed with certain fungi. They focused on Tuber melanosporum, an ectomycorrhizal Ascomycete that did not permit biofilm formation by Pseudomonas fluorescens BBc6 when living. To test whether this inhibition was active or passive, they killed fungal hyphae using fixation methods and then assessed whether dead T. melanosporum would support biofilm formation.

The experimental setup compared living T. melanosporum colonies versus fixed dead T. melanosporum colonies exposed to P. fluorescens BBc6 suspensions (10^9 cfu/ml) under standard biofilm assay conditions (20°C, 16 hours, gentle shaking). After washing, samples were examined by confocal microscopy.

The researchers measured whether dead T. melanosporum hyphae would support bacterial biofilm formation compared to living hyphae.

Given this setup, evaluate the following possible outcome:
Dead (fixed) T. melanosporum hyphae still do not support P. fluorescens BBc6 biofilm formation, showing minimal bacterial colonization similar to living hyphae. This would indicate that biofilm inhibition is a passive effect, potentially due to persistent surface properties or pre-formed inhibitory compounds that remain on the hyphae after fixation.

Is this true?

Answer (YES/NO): NO